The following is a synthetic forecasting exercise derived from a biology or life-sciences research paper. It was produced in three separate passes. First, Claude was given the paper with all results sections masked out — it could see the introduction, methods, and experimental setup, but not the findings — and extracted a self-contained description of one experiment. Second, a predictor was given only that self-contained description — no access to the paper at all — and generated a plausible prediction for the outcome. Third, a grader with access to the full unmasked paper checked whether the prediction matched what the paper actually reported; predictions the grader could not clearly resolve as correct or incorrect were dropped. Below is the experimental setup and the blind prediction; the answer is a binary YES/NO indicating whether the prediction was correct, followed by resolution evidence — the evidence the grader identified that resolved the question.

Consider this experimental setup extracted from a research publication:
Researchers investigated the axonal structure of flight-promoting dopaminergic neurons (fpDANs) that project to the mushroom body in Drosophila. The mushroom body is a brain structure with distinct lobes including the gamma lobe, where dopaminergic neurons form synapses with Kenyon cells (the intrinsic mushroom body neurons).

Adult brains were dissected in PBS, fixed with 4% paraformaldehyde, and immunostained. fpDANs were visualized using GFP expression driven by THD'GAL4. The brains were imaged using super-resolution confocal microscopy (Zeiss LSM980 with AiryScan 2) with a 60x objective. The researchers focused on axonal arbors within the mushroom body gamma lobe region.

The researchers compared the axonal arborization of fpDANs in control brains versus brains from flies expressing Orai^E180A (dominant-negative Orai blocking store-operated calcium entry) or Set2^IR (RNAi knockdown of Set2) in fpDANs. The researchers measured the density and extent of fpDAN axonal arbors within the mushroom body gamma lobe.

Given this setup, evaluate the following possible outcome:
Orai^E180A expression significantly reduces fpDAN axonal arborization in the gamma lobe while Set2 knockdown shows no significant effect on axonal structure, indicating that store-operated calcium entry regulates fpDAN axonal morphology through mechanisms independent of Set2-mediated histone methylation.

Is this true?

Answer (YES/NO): NO